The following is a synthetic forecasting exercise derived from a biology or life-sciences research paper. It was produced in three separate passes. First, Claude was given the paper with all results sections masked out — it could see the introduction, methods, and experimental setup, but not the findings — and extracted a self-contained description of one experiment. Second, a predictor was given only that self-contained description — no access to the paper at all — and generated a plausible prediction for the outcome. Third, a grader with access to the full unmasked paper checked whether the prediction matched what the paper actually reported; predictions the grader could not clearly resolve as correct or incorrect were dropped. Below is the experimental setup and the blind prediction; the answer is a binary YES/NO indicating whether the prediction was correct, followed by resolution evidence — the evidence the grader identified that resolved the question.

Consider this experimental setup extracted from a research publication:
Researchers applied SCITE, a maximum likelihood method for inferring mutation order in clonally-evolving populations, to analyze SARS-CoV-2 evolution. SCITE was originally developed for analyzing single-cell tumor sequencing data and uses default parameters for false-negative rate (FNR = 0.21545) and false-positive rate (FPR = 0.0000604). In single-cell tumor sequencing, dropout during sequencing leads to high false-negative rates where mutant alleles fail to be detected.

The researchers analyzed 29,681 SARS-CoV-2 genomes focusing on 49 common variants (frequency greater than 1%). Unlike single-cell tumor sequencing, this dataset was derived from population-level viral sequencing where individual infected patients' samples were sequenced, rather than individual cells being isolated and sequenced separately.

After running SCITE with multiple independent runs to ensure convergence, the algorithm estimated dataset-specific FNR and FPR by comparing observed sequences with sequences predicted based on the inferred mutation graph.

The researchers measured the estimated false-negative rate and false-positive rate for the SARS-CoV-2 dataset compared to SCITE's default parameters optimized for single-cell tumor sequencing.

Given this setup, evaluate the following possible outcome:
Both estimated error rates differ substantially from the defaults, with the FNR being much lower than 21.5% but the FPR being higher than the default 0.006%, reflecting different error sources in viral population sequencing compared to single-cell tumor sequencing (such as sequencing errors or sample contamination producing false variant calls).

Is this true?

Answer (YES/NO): YES